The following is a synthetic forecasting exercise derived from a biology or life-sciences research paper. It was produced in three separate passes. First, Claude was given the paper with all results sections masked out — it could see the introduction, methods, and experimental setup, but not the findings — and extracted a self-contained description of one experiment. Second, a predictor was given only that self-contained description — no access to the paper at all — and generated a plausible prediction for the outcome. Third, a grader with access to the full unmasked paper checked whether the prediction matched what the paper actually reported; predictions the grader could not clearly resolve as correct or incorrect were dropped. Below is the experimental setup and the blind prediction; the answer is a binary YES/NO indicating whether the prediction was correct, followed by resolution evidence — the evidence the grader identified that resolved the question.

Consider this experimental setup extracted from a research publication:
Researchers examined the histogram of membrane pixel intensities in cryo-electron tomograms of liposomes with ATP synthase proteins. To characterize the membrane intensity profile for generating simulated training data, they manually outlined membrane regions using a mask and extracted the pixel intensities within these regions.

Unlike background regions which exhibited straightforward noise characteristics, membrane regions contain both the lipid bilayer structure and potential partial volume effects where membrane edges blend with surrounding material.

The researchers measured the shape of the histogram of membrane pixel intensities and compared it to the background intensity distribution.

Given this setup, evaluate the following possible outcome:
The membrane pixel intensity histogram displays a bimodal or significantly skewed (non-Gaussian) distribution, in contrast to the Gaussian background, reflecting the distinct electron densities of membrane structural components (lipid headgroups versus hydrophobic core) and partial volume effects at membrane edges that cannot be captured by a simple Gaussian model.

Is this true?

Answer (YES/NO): NO